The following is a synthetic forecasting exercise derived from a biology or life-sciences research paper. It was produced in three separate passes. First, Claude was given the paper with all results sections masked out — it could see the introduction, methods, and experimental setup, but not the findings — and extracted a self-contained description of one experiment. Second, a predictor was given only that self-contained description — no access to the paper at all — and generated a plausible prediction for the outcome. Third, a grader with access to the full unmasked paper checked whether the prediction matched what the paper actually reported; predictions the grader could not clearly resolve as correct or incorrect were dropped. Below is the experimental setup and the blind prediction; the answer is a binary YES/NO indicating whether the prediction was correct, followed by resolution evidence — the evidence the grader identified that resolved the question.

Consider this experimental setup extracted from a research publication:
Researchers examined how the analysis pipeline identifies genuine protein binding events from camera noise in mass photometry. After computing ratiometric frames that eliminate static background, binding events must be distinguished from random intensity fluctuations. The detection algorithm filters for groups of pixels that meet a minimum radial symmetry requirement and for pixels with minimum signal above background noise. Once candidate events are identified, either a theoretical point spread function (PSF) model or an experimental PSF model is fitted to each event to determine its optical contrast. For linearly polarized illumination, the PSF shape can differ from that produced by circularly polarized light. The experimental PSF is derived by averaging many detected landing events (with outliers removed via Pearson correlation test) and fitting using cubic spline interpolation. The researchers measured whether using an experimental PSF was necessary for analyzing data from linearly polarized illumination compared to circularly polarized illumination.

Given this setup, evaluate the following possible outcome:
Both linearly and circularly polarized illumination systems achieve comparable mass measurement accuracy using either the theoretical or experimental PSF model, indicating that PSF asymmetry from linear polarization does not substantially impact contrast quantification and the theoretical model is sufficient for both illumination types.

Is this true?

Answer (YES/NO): NO